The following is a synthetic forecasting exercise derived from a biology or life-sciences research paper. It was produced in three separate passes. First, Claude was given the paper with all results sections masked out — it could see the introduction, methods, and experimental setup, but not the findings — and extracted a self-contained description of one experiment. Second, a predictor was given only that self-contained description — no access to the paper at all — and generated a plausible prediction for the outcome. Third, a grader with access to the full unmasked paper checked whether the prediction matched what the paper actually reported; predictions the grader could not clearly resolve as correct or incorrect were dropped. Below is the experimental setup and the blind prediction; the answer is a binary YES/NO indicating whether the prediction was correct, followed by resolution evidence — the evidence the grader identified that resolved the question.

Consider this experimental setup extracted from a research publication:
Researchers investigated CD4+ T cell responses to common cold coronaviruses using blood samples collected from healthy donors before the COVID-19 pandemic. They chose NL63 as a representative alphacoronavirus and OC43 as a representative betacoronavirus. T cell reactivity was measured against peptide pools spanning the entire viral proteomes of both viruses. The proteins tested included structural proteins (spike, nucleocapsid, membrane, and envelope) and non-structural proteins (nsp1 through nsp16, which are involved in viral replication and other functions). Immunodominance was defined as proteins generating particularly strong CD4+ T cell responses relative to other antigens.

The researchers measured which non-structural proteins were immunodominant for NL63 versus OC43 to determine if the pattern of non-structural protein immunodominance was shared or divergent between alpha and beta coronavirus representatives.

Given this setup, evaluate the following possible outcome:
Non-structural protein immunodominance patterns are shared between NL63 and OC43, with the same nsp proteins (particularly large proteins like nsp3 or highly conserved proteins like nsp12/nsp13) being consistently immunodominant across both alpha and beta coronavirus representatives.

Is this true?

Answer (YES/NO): NO